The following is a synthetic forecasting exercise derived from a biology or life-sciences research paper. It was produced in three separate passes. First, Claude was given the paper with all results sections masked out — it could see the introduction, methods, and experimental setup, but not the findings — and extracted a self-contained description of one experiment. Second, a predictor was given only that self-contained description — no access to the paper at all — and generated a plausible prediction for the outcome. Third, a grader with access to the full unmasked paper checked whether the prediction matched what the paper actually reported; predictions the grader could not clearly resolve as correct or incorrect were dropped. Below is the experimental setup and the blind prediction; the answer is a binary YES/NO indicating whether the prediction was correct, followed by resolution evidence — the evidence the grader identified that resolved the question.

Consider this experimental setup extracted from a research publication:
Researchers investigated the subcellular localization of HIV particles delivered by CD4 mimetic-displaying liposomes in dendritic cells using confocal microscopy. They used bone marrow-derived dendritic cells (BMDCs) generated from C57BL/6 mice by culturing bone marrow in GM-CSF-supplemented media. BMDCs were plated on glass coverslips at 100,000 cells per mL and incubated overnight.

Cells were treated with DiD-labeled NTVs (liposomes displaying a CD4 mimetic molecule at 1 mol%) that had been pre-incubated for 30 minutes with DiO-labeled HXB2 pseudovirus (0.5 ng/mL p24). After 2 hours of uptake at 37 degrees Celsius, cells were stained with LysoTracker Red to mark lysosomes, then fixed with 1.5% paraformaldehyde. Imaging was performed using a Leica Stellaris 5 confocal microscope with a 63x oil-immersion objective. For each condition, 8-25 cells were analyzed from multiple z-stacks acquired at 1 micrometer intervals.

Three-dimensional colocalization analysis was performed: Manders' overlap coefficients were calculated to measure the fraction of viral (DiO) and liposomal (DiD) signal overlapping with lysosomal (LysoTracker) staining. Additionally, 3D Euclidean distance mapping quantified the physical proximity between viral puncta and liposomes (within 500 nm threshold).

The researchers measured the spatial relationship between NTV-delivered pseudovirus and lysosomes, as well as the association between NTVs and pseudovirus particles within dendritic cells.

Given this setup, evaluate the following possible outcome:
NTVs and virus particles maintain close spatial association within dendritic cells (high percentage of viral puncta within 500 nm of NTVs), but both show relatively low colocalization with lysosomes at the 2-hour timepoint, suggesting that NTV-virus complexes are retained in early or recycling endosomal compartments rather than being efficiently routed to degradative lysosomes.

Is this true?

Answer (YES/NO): NO